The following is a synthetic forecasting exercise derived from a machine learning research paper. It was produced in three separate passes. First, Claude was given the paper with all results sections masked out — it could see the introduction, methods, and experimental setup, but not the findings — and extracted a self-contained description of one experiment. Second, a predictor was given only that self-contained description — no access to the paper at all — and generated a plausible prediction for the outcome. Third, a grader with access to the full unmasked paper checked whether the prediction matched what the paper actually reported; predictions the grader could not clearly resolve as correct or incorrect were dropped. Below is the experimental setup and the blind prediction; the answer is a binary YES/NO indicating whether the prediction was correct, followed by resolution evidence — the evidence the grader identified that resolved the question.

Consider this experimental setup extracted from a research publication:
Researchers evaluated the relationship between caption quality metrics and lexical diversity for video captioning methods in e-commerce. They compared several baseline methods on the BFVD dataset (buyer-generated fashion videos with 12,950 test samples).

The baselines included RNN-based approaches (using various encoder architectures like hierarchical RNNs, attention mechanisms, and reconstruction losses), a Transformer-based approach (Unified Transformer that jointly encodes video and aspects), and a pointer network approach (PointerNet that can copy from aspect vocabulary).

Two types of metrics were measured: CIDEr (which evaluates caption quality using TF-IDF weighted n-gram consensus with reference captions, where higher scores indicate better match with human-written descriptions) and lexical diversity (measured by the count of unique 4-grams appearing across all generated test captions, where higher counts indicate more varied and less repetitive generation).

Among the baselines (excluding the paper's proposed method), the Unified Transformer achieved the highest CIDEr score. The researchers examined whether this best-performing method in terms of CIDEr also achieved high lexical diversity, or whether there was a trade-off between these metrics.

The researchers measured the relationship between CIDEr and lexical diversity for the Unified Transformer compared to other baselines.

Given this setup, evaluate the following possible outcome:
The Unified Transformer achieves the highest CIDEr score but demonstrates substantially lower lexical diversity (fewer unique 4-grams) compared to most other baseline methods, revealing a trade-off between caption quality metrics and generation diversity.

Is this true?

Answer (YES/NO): YES